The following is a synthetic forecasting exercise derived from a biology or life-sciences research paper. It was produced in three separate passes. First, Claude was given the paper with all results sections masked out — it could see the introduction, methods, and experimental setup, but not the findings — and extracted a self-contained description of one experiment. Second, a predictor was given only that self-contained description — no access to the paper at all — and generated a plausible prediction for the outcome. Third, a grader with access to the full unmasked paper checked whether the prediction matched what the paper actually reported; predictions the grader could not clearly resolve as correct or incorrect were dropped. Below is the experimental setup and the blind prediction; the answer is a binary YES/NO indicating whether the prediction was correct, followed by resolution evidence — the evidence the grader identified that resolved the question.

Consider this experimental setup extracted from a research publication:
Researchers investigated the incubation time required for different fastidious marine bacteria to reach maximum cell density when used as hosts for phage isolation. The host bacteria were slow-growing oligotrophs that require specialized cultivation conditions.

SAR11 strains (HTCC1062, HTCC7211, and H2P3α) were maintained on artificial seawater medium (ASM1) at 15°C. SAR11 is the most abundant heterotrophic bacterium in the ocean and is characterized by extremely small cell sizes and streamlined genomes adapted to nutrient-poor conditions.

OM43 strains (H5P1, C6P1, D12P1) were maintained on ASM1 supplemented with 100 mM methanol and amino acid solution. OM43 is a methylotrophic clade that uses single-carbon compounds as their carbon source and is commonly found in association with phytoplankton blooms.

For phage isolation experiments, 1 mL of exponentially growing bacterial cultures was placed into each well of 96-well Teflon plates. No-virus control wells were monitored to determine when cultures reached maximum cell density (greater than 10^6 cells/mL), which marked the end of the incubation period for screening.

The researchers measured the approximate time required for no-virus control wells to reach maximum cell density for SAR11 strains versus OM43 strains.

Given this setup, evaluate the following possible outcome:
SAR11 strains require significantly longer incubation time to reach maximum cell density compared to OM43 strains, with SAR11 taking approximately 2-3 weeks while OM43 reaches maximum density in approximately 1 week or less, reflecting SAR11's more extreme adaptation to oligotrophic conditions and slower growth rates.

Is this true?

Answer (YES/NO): YES